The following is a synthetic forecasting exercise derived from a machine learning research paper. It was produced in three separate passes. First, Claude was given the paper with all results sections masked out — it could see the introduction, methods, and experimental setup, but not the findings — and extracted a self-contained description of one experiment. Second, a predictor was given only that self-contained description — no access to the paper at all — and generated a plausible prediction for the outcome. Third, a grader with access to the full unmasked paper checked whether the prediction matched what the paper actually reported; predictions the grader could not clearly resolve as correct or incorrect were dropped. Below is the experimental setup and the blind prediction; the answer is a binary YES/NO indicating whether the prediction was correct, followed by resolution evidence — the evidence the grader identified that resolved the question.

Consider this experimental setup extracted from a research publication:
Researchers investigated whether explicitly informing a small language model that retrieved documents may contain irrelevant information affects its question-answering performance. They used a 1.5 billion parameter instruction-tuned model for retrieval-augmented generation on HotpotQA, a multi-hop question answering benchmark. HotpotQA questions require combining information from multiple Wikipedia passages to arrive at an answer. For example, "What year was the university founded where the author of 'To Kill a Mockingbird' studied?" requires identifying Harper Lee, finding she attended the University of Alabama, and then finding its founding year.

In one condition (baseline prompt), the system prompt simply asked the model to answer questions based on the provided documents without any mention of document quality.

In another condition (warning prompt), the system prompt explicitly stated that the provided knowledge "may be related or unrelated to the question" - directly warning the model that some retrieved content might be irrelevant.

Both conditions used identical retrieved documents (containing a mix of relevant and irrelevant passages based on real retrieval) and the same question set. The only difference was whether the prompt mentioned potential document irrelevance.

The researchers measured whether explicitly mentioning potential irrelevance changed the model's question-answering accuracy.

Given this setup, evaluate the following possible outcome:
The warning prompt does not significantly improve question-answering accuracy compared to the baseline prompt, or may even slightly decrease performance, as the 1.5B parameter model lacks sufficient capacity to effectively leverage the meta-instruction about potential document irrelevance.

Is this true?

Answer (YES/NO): YES